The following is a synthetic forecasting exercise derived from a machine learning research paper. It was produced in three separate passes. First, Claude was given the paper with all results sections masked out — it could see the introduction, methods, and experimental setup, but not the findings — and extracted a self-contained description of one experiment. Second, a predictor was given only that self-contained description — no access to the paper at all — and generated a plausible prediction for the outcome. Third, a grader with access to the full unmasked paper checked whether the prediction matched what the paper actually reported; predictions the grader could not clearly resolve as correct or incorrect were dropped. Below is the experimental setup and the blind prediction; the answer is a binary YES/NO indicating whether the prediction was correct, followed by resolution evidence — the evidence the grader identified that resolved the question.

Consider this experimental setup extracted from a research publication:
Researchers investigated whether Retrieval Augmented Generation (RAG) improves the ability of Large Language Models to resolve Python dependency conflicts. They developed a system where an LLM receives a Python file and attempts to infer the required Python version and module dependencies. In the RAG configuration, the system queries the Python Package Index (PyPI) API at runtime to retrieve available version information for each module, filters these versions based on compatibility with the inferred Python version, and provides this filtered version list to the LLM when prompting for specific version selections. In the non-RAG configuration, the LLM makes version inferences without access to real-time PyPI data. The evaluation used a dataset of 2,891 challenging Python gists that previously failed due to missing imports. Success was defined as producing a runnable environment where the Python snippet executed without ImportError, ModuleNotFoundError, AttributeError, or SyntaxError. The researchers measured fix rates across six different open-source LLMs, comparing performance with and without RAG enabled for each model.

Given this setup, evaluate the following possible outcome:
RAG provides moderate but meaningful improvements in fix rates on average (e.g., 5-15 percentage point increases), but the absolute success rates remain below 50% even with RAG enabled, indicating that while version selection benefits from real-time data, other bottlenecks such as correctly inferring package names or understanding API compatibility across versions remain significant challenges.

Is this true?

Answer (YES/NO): NO